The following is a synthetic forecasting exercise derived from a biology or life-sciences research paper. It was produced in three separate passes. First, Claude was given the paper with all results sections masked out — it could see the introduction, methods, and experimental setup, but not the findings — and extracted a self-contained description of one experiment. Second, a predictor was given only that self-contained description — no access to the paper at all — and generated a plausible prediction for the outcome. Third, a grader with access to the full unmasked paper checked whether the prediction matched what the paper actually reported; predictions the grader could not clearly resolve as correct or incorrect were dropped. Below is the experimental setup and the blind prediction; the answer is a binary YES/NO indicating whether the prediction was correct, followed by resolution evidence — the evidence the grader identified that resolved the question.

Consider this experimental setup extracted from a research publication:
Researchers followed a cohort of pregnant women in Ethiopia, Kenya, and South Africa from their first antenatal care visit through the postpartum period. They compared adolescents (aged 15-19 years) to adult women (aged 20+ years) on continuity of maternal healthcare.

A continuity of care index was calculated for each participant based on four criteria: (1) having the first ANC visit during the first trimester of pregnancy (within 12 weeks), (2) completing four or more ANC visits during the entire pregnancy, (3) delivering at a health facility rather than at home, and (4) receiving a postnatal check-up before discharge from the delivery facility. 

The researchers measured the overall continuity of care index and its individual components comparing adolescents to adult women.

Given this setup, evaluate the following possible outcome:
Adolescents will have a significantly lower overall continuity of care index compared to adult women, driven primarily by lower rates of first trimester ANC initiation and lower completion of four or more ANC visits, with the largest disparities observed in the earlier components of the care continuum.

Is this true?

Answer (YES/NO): YES